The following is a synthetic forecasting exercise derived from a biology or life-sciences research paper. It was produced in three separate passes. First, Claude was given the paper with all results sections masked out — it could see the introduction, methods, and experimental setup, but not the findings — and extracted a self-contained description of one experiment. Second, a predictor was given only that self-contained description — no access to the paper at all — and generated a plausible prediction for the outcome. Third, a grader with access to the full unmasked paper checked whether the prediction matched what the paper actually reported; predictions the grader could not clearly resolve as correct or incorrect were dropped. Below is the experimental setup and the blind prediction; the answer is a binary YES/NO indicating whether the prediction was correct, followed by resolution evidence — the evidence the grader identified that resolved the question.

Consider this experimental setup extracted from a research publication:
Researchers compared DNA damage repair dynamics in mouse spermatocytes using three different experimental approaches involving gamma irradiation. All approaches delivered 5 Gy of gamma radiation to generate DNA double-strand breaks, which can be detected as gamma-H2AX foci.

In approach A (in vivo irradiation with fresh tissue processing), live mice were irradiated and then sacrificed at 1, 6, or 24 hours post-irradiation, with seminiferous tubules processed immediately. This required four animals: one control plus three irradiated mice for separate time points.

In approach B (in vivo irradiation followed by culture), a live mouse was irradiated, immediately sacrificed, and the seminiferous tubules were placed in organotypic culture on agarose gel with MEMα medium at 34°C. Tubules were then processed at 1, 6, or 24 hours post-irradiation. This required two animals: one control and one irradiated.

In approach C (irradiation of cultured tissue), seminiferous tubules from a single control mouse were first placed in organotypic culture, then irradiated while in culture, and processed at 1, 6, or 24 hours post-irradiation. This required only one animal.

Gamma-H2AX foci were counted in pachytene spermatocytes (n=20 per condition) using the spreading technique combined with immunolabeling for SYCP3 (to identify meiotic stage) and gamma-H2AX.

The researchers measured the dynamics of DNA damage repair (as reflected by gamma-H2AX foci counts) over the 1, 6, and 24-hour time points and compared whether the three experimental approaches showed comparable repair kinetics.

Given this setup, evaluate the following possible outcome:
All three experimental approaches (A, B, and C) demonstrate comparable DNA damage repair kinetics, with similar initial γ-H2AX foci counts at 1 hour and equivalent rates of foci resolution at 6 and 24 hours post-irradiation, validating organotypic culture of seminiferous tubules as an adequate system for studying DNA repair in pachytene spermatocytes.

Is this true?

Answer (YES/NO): NO